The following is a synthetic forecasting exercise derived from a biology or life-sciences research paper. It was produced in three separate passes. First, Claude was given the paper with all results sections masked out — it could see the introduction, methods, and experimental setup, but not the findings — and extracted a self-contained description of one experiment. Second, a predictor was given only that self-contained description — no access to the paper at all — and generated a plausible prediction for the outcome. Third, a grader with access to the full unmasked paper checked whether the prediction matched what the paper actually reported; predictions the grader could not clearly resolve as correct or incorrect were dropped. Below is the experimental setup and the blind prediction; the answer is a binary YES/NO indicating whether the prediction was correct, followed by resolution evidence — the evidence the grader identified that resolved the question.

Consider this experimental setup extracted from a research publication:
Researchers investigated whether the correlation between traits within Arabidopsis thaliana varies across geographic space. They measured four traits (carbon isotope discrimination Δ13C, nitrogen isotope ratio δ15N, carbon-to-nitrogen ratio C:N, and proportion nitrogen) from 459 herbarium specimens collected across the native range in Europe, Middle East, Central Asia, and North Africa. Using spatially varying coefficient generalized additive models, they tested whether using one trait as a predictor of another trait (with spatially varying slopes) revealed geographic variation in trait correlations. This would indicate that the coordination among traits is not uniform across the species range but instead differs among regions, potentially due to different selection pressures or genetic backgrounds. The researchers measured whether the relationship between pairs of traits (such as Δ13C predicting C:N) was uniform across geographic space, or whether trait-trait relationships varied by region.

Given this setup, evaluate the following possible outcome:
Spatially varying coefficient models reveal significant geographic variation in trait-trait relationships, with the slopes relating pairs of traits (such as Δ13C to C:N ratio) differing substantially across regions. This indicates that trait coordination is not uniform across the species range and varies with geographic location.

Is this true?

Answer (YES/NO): NO